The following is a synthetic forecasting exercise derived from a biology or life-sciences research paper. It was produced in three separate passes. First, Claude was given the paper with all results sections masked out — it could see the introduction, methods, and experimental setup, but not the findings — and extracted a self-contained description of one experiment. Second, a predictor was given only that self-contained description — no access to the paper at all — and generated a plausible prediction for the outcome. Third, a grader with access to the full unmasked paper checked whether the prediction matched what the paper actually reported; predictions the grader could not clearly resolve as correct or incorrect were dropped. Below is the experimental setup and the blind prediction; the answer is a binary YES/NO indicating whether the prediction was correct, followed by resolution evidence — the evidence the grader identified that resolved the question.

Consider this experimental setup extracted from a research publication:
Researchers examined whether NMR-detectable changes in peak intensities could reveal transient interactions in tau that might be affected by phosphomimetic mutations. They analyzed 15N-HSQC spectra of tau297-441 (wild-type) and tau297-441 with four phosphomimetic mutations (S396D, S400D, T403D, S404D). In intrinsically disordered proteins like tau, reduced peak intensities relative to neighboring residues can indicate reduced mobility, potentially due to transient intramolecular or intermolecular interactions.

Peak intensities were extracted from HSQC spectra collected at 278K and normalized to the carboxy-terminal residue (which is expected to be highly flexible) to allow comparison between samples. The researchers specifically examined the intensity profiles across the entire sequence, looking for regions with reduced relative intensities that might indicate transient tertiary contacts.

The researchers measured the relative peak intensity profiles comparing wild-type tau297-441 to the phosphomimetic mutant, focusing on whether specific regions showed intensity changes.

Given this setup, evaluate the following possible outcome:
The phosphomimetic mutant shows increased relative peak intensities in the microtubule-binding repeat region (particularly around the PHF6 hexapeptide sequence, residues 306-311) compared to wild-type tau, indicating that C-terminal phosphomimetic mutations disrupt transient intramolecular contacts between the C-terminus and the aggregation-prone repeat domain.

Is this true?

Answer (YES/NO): YES